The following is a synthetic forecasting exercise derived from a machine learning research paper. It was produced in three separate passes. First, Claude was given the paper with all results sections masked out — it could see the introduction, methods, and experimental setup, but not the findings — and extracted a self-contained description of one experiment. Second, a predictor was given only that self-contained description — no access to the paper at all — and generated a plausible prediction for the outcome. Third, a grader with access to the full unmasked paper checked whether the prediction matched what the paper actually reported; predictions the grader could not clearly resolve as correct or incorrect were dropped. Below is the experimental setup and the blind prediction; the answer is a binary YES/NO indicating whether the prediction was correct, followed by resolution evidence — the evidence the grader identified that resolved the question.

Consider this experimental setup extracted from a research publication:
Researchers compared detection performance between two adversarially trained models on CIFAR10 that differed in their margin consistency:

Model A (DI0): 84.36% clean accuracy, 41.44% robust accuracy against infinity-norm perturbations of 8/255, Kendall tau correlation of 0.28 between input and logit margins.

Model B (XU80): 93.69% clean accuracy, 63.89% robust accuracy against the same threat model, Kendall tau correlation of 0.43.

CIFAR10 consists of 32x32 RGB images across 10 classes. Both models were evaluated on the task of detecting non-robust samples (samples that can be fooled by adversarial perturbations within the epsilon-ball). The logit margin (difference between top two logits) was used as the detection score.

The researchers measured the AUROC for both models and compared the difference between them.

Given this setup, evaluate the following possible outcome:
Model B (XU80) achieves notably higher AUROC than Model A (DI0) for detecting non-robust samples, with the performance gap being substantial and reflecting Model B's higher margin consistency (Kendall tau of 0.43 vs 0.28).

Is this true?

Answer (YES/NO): YES